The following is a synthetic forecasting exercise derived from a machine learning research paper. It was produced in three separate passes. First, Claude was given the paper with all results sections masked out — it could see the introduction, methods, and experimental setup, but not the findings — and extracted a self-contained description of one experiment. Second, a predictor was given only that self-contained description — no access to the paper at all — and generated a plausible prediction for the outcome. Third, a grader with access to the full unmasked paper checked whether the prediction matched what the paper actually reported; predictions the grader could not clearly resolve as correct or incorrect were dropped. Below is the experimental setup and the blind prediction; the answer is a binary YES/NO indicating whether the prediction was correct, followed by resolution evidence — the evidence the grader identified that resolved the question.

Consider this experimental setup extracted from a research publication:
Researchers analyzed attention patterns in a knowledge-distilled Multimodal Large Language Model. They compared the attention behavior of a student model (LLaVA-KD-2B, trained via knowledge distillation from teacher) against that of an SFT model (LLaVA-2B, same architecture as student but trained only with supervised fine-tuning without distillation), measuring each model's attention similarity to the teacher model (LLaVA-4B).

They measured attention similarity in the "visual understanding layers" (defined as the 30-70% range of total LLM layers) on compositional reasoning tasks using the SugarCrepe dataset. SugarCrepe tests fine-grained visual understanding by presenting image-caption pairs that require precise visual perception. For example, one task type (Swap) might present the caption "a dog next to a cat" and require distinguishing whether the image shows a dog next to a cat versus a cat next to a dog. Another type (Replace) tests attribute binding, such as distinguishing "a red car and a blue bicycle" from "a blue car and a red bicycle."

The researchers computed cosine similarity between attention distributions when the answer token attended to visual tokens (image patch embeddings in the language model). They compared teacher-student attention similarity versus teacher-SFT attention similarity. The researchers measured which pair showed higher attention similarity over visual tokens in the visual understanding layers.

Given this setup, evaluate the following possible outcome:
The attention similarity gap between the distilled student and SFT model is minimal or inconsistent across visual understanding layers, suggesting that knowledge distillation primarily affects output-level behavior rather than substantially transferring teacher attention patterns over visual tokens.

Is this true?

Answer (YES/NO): YES